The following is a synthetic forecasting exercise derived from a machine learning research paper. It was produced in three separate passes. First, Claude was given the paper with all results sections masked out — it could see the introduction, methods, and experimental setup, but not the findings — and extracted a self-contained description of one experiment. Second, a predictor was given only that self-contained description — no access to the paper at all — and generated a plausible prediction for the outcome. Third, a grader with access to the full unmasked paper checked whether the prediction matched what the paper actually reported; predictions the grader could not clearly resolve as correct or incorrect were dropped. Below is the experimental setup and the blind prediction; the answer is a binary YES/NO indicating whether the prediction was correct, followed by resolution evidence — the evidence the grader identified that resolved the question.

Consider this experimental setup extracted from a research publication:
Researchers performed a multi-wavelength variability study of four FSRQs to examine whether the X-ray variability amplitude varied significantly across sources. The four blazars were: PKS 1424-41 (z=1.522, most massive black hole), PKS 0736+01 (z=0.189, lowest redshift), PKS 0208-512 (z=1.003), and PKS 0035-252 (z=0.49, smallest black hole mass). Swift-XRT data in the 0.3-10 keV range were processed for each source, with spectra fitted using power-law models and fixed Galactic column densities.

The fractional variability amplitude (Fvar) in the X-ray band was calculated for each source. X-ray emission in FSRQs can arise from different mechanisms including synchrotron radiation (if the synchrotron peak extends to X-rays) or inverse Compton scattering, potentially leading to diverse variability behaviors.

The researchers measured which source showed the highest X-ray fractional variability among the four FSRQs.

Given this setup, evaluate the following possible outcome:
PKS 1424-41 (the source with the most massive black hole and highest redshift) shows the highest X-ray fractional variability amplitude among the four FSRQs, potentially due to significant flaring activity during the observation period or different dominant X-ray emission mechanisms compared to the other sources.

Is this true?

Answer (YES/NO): NO